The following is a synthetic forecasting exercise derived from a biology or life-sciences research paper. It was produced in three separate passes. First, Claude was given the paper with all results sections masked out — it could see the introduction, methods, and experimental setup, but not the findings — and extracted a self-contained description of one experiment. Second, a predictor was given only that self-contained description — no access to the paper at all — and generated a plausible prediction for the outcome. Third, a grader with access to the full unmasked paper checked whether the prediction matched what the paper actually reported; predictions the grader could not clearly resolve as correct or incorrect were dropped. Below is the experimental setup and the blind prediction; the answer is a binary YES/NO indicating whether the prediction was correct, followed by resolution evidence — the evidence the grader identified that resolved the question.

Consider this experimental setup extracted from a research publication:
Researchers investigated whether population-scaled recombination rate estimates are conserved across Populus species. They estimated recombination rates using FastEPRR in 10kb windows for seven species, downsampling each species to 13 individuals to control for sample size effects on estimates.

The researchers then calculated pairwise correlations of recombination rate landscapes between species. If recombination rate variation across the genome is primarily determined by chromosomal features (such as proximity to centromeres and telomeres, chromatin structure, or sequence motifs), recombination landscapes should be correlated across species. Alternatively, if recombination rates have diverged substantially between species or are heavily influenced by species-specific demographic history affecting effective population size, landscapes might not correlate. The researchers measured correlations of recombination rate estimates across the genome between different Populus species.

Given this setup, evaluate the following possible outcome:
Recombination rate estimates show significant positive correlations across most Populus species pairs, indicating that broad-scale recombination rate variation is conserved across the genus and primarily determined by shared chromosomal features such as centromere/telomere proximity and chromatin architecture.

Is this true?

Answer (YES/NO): YES